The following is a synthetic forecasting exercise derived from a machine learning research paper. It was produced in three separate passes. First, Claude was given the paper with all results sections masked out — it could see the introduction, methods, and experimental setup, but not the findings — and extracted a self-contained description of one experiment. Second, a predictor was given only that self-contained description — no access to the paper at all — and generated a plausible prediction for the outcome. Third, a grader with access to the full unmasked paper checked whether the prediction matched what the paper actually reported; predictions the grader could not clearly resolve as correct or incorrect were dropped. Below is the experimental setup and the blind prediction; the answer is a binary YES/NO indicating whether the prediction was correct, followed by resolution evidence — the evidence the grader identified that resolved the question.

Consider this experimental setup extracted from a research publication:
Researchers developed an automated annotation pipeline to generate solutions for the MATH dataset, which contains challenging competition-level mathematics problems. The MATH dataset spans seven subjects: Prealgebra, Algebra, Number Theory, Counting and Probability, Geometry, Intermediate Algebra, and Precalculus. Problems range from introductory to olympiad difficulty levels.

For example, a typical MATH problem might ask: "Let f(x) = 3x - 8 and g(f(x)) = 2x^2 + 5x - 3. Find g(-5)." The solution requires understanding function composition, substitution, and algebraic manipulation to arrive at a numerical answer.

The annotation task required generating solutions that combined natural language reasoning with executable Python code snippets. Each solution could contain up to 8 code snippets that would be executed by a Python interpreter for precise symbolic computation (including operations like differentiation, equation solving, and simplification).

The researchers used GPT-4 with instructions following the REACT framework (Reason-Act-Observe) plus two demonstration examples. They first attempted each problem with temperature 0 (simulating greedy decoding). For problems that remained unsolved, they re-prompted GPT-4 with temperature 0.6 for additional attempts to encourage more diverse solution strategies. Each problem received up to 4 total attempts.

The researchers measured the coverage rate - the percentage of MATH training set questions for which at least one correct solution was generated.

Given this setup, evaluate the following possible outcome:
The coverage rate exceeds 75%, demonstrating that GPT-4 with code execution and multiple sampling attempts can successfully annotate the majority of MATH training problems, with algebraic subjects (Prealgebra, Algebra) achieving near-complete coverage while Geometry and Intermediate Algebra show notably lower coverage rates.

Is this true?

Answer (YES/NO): NO